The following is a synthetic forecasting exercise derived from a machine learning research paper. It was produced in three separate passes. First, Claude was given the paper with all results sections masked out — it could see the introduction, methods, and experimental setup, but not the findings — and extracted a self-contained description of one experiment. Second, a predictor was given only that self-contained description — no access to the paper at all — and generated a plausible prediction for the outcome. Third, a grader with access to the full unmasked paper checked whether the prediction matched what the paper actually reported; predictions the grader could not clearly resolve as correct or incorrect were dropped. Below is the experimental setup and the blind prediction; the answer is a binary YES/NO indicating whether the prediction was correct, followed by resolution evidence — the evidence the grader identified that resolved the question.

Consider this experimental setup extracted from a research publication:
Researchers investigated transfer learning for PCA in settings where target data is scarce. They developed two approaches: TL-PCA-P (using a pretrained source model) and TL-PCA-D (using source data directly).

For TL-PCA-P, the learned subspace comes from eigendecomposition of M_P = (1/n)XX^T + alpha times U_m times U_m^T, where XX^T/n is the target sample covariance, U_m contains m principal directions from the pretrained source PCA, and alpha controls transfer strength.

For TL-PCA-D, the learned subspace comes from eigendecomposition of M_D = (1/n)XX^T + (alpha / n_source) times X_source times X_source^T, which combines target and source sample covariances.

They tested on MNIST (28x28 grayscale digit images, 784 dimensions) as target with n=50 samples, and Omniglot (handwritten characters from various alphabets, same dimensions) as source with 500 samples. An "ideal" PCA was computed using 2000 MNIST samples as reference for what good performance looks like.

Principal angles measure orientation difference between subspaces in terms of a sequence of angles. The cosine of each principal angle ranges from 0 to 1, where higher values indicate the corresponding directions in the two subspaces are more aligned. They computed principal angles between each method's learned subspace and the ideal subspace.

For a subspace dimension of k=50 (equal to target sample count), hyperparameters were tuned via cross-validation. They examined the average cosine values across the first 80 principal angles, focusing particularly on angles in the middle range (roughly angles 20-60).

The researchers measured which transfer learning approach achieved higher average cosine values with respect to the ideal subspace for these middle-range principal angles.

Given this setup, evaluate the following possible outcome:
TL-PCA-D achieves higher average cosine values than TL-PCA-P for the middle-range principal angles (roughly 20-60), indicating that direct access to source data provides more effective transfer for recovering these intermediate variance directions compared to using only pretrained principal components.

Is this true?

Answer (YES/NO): YES